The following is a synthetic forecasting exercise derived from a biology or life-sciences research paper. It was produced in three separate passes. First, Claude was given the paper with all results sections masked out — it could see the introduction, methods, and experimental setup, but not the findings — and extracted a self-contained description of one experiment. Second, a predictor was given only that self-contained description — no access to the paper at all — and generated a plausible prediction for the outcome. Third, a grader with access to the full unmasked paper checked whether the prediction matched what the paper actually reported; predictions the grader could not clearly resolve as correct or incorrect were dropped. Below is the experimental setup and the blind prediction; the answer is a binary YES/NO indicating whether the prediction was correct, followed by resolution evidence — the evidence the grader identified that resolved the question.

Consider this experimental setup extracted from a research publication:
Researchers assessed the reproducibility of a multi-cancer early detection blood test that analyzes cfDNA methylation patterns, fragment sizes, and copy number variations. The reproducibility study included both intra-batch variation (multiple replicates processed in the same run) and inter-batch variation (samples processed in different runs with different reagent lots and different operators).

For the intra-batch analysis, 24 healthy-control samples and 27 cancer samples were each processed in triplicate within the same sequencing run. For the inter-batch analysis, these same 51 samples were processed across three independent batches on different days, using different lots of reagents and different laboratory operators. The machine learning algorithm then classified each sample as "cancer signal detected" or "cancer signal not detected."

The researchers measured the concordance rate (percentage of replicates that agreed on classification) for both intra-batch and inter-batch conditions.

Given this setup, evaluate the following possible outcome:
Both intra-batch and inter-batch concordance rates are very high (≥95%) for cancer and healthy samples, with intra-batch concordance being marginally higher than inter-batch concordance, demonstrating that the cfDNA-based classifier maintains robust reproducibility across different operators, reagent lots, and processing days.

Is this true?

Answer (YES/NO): NO